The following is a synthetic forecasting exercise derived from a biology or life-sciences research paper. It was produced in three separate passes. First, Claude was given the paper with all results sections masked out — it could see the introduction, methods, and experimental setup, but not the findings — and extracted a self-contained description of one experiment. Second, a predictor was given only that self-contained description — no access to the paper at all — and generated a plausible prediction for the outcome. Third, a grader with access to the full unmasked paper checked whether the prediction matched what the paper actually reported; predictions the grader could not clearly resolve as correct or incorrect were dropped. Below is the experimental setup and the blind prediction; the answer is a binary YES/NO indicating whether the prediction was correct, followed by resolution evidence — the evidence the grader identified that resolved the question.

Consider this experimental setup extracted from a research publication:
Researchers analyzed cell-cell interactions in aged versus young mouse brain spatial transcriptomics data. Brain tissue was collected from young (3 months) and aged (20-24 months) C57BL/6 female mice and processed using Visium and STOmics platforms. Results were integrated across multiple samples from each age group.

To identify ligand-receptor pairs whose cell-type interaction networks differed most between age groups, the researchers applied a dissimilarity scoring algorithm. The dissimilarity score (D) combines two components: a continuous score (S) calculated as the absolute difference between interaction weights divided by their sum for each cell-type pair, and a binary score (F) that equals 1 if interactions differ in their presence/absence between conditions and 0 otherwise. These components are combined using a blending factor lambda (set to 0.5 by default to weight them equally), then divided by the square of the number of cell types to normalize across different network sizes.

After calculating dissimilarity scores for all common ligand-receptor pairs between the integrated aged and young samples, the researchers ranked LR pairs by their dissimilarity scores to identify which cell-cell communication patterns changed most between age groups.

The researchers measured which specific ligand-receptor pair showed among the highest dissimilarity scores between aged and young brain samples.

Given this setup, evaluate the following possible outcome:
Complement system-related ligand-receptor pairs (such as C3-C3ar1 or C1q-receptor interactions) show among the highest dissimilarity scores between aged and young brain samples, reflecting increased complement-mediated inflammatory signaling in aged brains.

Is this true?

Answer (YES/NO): NO